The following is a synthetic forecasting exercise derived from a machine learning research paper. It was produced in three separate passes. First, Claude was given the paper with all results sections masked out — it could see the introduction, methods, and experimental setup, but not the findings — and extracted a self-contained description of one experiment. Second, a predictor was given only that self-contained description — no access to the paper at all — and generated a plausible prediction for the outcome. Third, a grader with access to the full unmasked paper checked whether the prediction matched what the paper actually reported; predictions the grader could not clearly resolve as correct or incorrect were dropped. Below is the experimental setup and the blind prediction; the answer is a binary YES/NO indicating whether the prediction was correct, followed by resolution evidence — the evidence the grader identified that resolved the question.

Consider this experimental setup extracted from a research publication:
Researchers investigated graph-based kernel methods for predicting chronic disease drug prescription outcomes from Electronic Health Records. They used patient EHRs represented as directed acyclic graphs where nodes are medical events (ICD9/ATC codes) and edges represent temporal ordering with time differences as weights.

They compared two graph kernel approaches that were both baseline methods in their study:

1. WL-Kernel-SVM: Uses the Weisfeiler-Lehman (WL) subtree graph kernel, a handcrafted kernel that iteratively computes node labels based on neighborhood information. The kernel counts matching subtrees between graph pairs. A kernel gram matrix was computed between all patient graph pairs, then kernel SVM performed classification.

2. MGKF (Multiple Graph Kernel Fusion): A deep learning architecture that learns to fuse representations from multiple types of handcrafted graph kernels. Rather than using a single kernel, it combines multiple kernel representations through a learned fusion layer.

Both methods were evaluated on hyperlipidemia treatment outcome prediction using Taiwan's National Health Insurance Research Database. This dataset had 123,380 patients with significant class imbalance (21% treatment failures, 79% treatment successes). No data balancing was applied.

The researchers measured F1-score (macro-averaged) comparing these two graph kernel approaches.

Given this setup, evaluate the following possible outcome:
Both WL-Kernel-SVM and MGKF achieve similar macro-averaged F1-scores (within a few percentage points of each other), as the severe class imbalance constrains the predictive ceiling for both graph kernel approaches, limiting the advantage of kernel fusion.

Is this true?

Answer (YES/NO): NO